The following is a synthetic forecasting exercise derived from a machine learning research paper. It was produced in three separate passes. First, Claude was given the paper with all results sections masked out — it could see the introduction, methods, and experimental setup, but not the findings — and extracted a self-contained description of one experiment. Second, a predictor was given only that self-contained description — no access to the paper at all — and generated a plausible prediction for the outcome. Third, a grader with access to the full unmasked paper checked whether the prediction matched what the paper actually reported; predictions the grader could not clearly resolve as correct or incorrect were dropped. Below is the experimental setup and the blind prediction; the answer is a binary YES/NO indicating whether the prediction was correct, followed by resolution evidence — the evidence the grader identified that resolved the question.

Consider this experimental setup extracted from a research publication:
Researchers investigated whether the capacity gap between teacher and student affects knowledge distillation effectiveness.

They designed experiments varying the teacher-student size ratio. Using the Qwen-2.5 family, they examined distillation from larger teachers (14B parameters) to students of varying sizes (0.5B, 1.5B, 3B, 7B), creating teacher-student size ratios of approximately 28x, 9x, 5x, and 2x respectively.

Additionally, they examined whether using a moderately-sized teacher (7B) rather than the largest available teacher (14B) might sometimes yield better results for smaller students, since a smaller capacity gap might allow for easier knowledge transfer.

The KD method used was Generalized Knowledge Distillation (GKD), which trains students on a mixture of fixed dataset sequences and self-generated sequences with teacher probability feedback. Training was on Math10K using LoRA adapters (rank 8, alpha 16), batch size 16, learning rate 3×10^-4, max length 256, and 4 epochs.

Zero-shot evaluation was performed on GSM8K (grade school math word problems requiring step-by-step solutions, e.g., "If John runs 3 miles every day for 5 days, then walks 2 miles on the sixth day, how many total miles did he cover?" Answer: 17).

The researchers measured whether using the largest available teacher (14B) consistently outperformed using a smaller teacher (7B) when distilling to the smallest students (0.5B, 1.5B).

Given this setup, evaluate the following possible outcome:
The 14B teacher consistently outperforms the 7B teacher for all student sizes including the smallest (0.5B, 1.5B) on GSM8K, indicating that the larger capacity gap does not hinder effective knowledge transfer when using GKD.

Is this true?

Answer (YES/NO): NO